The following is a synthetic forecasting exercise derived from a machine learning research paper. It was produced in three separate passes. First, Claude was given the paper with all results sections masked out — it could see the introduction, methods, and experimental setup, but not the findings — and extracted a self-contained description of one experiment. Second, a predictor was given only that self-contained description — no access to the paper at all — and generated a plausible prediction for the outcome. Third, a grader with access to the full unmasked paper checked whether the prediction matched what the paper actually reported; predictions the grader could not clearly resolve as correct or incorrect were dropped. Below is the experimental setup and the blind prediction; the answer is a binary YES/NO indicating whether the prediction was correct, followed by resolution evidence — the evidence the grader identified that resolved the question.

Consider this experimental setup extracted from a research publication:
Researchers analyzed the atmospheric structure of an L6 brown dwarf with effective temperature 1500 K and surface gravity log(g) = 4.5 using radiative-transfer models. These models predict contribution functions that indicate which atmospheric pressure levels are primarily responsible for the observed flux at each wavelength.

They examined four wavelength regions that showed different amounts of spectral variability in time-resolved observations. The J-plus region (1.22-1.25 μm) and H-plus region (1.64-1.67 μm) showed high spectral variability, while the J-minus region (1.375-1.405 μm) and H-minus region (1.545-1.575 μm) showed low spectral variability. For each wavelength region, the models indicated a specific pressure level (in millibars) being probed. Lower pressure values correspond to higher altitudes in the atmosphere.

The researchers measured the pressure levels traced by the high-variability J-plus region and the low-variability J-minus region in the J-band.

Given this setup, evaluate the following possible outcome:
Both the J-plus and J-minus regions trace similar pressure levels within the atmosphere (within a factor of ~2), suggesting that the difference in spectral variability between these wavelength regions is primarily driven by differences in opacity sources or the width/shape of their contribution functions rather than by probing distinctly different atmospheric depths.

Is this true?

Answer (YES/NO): NO